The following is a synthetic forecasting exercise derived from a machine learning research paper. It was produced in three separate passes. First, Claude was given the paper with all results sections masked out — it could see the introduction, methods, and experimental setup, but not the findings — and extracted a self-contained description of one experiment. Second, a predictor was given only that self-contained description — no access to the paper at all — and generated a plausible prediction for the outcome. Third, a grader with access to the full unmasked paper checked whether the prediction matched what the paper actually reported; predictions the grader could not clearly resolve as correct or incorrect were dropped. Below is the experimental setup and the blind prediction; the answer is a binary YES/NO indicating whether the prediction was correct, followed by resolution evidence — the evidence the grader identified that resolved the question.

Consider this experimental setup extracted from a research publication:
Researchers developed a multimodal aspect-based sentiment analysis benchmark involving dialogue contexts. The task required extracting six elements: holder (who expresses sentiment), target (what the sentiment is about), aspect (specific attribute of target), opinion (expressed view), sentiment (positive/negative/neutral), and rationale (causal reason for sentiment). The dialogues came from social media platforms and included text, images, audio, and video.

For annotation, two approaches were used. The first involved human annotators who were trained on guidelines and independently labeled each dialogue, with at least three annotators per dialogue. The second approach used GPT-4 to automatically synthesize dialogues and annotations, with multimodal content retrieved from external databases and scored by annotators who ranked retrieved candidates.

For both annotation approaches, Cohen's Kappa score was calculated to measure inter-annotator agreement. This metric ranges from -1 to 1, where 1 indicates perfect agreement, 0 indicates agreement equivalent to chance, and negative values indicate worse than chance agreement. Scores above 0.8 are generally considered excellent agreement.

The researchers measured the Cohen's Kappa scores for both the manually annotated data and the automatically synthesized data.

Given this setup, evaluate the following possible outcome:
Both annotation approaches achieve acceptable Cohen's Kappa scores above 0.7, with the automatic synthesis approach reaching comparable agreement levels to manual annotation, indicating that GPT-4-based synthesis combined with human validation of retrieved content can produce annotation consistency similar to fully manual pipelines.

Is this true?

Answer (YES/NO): YES